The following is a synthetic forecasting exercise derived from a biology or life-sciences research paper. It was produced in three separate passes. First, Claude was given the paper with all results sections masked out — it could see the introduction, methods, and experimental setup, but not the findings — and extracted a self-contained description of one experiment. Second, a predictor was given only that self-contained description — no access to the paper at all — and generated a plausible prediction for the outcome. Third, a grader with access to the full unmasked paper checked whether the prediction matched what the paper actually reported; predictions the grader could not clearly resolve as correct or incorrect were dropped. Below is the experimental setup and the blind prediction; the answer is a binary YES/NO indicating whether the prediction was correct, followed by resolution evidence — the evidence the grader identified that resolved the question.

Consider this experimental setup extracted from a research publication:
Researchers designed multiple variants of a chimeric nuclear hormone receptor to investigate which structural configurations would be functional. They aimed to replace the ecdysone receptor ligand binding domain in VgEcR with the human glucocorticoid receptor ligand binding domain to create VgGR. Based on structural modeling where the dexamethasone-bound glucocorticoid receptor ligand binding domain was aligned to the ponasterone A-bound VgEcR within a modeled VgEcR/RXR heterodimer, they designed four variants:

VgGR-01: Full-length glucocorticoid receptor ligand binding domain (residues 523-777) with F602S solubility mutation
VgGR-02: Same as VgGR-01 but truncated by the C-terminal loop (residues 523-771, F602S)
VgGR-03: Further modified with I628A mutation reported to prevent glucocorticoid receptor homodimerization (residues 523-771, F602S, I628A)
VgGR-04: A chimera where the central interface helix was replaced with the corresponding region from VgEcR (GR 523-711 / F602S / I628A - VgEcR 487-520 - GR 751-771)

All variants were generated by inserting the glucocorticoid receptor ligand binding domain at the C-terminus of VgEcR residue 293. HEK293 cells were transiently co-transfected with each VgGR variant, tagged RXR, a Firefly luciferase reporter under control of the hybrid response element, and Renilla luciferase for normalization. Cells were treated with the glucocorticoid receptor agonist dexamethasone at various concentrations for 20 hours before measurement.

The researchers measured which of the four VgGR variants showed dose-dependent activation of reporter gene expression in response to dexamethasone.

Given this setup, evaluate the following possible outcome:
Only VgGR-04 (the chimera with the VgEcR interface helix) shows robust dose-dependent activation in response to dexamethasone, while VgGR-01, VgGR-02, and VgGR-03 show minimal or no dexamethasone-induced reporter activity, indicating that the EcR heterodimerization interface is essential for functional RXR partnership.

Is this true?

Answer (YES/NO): NO